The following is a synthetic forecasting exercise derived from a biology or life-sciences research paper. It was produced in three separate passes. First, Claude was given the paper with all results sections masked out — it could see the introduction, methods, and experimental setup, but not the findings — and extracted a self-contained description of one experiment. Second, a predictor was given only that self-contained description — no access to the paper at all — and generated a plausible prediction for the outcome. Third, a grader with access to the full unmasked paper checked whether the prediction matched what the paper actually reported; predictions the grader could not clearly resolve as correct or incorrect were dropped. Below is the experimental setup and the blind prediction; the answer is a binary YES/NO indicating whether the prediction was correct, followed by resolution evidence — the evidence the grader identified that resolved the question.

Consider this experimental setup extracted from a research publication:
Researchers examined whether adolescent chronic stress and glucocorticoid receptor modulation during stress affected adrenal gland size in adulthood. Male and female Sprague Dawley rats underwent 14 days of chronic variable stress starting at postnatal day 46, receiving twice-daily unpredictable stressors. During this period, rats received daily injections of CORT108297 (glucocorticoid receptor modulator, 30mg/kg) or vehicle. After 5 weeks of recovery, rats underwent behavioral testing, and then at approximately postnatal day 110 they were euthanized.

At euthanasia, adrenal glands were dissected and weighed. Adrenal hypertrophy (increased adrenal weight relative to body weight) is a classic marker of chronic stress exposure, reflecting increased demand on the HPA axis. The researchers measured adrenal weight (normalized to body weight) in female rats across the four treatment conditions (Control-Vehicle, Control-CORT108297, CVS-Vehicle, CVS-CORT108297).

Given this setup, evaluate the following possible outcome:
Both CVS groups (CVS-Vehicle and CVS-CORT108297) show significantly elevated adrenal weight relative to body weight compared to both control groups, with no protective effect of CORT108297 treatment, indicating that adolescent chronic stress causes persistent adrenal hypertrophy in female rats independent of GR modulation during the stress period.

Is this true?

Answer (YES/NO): NO